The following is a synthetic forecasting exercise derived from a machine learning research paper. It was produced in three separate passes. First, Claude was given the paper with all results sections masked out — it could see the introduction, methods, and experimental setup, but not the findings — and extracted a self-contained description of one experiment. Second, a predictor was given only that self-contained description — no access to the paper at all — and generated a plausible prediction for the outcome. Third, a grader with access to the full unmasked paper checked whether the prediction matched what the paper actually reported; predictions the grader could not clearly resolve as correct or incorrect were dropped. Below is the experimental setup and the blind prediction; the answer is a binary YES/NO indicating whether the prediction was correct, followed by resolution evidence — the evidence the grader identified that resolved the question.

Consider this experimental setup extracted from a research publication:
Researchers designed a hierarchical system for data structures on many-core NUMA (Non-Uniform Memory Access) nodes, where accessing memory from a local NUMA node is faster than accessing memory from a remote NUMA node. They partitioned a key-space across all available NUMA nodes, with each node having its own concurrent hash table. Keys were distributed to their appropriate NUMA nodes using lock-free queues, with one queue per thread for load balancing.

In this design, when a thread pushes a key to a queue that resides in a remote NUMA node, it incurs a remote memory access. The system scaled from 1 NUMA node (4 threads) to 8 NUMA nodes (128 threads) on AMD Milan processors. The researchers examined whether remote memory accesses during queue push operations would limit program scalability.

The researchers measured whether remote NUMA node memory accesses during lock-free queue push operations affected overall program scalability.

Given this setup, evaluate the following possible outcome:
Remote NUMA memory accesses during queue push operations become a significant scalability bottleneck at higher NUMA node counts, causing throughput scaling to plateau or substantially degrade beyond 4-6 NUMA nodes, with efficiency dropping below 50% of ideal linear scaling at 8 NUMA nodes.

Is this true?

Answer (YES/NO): NO